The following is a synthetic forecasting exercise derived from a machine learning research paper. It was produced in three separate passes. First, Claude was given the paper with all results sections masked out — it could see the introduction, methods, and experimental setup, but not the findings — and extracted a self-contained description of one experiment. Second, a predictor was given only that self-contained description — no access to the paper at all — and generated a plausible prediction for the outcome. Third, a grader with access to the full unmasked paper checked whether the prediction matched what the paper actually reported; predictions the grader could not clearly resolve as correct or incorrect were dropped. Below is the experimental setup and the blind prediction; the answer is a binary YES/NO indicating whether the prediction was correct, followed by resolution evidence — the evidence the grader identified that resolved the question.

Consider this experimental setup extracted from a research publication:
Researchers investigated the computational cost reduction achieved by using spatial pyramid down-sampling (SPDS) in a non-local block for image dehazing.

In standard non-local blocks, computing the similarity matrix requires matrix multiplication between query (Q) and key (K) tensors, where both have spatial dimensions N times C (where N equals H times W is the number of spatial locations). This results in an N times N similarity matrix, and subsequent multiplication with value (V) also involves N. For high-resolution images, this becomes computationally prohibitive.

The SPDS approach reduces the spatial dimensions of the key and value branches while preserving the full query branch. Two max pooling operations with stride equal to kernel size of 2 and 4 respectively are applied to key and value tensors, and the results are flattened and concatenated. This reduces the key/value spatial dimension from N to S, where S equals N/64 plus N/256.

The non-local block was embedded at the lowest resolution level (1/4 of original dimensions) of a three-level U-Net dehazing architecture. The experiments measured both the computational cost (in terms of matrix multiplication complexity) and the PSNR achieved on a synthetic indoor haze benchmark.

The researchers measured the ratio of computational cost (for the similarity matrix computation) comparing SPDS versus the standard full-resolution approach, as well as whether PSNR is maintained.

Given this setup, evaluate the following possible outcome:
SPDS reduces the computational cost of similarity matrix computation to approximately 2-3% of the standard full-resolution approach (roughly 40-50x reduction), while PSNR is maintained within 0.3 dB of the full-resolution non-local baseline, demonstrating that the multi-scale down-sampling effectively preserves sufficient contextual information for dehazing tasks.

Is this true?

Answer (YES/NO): NO